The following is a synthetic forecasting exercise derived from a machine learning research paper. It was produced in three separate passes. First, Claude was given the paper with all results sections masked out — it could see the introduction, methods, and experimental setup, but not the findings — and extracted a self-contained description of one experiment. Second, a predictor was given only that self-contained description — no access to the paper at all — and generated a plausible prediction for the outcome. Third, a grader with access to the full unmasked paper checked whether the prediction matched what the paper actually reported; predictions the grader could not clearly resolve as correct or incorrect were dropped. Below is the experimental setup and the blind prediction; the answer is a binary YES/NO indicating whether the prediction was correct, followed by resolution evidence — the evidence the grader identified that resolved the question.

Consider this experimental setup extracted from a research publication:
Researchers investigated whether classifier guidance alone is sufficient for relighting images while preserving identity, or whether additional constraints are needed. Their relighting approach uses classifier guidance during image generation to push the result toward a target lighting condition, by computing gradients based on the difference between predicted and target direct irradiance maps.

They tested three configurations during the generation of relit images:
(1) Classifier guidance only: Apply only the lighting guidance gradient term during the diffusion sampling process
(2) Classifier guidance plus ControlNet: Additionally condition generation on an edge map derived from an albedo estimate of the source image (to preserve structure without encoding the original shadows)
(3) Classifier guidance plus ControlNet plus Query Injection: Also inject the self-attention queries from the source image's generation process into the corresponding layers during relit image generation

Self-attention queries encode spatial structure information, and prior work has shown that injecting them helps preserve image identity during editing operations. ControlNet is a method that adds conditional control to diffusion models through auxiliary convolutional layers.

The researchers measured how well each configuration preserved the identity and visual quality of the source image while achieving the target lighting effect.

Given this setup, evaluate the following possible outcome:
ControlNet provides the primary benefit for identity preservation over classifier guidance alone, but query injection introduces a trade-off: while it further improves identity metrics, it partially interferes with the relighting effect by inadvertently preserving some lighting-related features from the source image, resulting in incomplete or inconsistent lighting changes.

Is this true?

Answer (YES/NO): NO